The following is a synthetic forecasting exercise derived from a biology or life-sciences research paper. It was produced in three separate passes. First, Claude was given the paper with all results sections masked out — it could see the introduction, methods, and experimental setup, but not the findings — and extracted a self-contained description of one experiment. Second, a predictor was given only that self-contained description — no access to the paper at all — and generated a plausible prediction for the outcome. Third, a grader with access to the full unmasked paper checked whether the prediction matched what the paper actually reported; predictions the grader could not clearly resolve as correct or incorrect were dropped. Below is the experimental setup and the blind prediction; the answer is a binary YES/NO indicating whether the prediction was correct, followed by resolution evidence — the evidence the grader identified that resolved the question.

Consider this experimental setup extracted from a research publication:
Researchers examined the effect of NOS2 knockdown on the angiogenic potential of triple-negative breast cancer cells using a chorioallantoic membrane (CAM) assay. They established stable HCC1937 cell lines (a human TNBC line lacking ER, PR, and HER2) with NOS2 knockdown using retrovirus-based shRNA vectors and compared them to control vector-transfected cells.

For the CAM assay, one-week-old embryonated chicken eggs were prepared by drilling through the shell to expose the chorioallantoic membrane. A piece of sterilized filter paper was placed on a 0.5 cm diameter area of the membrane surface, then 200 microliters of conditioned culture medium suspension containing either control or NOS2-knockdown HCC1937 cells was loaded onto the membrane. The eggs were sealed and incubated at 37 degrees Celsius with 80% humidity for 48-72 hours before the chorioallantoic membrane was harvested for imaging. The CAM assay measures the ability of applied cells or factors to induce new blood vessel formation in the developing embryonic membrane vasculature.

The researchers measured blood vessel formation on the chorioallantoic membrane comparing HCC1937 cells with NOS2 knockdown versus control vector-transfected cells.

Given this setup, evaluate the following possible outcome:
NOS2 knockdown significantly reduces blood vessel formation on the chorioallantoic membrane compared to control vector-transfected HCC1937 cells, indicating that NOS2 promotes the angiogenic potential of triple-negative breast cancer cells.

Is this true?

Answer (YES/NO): NO